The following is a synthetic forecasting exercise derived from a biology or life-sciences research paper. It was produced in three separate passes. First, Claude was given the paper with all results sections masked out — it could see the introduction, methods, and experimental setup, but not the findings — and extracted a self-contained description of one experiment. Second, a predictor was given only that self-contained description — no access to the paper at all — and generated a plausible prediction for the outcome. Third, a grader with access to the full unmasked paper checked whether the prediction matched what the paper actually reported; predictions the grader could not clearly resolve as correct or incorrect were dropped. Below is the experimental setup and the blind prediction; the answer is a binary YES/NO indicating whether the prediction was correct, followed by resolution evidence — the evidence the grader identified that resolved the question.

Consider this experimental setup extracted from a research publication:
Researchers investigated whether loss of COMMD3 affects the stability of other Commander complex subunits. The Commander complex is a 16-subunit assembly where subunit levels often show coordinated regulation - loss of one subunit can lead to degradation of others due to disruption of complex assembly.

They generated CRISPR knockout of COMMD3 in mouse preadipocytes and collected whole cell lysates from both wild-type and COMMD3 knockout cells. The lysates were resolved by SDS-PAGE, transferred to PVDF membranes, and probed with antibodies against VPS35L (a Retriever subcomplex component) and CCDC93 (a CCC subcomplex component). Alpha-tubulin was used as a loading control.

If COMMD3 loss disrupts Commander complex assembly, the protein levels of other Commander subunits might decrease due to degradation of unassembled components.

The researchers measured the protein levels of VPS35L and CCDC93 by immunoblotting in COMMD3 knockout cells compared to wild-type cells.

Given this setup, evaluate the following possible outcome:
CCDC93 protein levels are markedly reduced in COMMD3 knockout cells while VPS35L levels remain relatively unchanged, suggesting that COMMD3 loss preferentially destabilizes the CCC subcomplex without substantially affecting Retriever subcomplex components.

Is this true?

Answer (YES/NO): NO